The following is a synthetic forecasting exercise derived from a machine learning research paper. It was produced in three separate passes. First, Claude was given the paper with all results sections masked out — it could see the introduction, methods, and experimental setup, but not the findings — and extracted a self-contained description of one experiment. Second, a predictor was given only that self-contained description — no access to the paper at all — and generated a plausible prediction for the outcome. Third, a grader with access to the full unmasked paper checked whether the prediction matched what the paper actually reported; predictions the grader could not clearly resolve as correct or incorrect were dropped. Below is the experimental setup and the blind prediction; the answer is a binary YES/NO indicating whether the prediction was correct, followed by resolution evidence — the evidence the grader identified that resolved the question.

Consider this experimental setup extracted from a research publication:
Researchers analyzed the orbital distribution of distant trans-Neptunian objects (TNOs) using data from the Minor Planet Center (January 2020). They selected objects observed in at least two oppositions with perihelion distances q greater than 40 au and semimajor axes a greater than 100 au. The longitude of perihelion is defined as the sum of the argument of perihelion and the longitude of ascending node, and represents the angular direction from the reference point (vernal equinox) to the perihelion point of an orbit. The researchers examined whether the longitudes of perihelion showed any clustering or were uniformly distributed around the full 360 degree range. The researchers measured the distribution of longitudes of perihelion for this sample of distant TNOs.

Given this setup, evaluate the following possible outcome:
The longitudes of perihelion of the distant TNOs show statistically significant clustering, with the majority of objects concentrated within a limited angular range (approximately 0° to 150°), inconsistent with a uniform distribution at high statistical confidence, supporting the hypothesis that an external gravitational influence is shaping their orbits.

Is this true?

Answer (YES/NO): NO